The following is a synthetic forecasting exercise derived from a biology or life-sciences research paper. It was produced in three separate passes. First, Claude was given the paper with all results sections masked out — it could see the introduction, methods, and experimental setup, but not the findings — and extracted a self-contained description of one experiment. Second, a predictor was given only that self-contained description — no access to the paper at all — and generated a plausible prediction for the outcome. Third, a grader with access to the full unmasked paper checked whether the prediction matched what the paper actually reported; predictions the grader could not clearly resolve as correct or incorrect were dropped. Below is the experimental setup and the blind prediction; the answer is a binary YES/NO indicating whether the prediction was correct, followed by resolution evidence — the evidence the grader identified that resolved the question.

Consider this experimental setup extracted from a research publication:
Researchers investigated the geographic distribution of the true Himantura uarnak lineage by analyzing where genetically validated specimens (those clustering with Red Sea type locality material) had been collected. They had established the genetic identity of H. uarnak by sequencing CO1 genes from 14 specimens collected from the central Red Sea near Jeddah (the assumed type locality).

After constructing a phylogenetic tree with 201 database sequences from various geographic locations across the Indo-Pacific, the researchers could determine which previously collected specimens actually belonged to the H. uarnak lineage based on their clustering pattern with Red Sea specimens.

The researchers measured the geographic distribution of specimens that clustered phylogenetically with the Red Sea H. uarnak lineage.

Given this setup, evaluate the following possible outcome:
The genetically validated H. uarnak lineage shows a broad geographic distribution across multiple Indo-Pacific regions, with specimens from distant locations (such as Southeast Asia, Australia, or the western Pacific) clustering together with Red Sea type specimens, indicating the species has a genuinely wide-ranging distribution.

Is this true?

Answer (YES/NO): NO